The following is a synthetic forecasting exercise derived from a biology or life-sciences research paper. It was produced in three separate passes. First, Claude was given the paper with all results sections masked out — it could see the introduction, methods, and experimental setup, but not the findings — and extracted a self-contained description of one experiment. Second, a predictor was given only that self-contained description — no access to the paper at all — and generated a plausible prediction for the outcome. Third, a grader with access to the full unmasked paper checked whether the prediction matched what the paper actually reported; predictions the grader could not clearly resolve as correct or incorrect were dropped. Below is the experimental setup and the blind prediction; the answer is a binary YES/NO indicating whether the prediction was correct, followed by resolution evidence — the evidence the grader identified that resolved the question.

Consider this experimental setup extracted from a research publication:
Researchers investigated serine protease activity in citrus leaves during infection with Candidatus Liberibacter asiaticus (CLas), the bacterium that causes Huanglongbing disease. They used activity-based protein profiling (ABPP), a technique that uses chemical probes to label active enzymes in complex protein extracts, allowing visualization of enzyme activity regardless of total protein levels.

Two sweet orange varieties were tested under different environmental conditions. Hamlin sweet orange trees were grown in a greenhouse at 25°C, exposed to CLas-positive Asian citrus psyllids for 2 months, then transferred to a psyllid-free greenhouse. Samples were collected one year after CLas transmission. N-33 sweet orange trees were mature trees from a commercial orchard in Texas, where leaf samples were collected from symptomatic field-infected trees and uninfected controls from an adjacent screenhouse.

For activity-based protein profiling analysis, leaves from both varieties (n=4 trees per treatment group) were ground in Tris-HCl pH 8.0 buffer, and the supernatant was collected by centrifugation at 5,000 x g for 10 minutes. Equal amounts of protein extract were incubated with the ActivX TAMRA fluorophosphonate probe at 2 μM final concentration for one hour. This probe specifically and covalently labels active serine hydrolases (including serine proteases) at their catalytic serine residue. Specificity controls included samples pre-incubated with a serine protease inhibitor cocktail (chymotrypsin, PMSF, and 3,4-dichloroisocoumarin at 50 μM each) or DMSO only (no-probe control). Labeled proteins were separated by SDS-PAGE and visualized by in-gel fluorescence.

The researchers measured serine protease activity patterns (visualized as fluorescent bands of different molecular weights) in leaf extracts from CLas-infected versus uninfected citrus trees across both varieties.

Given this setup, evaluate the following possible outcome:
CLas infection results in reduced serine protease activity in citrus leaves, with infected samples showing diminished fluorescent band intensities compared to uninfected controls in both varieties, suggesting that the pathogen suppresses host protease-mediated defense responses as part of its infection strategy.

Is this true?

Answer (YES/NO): NO